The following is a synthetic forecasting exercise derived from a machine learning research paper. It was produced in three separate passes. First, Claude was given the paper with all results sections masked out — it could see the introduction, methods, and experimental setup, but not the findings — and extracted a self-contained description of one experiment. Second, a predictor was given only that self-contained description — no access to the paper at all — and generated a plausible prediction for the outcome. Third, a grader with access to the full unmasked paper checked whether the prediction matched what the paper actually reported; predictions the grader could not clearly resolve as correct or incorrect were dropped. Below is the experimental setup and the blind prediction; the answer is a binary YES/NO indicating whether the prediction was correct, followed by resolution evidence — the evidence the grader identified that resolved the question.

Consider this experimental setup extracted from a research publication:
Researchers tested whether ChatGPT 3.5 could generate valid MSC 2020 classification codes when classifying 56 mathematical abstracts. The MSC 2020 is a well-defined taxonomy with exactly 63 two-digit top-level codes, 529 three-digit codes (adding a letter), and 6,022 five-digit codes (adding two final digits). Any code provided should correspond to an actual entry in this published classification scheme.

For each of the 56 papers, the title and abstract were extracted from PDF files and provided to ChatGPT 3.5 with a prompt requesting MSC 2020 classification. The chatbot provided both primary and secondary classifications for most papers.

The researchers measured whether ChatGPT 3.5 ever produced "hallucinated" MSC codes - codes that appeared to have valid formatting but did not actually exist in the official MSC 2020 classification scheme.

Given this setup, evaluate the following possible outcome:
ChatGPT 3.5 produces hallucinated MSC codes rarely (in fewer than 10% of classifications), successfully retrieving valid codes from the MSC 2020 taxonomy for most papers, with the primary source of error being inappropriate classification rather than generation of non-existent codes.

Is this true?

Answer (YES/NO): YES